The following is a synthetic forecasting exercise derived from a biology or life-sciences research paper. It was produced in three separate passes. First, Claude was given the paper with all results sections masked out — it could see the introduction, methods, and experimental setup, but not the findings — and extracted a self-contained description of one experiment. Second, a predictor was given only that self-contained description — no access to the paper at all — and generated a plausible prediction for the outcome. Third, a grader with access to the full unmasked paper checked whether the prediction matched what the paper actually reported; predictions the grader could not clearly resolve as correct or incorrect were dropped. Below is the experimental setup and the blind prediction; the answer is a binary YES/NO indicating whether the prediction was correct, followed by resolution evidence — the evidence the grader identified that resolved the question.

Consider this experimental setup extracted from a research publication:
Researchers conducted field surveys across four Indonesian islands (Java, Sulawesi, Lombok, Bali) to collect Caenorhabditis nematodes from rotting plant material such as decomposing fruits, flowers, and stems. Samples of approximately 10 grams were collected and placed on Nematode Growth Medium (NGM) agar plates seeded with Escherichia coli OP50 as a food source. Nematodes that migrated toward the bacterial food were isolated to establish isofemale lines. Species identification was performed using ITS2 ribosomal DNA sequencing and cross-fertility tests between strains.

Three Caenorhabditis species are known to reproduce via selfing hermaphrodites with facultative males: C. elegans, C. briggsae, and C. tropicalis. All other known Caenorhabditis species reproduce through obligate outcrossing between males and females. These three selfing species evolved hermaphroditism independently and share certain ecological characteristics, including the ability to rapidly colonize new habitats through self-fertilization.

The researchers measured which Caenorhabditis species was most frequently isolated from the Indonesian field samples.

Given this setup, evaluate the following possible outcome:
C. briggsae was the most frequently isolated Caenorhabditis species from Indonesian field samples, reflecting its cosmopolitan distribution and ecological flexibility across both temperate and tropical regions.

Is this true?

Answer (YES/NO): YES